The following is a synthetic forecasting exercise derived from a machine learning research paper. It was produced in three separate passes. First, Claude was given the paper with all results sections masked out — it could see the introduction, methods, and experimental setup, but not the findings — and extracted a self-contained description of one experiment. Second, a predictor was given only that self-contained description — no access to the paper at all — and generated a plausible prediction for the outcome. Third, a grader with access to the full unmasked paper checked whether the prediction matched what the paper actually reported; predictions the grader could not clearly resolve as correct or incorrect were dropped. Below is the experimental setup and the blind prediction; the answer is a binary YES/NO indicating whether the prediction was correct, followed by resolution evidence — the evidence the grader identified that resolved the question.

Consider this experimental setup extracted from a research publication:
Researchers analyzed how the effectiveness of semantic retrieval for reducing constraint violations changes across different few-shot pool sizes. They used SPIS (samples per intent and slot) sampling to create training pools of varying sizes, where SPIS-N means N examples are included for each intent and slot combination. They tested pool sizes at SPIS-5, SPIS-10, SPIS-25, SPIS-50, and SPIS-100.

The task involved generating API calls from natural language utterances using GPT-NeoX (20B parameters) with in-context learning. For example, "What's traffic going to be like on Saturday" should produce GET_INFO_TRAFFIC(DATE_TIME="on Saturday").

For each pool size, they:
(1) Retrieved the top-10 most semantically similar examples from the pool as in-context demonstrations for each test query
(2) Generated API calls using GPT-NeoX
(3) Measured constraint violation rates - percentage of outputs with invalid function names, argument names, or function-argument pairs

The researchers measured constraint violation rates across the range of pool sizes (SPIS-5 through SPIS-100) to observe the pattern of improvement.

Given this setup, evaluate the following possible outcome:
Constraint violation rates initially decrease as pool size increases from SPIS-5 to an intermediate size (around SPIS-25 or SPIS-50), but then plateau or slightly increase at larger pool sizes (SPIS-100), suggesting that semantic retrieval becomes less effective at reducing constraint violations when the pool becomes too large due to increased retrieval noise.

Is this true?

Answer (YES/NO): NO